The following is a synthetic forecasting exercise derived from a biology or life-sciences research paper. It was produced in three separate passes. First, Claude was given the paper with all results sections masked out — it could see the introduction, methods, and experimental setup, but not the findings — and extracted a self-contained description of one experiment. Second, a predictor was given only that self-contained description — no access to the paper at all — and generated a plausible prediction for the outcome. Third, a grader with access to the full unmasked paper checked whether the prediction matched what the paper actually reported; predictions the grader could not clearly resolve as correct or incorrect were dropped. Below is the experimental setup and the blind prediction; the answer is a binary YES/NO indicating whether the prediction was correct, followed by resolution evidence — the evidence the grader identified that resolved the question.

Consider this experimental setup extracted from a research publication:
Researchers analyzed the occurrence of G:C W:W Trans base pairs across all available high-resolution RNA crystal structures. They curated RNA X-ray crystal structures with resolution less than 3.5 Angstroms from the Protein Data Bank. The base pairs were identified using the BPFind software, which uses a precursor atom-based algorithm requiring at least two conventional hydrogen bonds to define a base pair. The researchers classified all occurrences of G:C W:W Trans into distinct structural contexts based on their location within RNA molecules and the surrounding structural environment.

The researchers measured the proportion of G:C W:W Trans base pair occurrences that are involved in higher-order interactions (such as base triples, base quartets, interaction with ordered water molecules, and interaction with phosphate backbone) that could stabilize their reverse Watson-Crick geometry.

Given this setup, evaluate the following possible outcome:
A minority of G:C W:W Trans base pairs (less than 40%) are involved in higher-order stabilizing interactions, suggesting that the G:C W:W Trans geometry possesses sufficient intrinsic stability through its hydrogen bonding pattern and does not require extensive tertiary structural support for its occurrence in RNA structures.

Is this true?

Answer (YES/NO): NO